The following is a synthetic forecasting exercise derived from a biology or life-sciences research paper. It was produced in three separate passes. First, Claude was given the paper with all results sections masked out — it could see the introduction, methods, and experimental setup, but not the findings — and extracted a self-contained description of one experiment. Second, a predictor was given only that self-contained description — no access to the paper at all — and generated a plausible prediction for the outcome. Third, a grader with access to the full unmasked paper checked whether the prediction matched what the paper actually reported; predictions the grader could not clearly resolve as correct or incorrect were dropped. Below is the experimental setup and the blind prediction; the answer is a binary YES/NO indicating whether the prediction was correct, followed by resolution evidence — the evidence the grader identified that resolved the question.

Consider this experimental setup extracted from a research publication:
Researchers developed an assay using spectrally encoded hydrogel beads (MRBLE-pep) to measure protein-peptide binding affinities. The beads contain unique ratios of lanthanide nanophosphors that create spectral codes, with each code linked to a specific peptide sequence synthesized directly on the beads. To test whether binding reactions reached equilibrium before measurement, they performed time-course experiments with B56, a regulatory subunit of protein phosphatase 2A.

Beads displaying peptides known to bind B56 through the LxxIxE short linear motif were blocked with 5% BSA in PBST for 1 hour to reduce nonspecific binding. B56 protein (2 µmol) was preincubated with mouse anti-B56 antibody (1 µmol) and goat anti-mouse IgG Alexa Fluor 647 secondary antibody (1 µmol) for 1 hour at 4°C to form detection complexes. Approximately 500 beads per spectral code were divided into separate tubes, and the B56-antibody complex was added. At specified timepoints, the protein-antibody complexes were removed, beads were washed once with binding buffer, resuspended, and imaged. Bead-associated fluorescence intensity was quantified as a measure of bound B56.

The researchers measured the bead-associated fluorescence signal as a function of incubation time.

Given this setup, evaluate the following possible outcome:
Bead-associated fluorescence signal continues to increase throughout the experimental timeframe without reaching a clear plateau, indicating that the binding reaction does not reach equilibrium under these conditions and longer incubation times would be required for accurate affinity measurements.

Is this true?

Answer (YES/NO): NO